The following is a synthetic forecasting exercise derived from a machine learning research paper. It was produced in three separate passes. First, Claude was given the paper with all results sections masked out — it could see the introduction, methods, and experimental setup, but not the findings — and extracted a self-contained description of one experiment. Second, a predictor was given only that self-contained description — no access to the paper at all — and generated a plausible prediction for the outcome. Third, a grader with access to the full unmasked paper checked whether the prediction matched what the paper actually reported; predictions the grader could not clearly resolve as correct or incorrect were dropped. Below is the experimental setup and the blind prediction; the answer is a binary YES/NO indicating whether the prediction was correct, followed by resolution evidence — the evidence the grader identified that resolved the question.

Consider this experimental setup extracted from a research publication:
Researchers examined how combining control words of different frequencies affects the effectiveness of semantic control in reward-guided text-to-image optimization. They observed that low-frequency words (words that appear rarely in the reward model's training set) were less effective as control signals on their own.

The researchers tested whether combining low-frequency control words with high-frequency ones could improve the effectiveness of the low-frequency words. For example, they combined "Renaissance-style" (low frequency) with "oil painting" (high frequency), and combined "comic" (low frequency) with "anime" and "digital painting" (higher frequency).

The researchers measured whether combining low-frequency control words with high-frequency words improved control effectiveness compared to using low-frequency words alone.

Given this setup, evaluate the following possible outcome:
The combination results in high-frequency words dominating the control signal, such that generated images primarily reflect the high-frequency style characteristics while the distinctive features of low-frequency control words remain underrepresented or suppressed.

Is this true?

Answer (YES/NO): NO